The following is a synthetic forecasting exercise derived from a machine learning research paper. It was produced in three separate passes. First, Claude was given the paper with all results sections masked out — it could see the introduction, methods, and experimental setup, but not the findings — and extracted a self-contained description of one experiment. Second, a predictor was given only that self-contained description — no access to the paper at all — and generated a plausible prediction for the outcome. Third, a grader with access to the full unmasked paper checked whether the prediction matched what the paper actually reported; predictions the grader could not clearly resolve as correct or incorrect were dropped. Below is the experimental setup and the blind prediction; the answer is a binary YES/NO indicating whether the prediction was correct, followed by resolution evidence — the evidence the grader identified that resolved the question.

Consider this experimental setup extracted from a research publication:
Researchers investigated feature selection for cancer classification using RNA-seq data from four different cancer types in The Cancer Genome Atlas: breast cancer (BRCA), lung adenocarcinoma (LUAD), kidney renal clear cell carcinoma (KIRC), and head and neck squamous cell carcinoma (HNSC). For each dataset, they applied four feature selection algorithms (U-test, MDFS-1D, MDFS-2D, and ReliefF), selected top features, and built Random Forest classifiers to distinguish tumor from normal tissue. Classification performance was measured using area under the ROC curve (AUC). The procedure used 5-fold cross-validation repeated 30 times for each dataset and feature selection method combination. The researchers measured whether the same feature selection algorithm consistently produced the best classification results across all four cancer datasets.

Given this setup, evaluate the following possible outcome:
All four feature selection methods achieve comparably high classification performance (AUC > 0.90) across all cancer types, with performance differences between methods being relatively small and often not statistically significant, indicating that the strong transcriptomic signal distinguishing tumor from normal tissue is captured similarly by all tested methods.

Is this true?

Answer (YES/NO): NO